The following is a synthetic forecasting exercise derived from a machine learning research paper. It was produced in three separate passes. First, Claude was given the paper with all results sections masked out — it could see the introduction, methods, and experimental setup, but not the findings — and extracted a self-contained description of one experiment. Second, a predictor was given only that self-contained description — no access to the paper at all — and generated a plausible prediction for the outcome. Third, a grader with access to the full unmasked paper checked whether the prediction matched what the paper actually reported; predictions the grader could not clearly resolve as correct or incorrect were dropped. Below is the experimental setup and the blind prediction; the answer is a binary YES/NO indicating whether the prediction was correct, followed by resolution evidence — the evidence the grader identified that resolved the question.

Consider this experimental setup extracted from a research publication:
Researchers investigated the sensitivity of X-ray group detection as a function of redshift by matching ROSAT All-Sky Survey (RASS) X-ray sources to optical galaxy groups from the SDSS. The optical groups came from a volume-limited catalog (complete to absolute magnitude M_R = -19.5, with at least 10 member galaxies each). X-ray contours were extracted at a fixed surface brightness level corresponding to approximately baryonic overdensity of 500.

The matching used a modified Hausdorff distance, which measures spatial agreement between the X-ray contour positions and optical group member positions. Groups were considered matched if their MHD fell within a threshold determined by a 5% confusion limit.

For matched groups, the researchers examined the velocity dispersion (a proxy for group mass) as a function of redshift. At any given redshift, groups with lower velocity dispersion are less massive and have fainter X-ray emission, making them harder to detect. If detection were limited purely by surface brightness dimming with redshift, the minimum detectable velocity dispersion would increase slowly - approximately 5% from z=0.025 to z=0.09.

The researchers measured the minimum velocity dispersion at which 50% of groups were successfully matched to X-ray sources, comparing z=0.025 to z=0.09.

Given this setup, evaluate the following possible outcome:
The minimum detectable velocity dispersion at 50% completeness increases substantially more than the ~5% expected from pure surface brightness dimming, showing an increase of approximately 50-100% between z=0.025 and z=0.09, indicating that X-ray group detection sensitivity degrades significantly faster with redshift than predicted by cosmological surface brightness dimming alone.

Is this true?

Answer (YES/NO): YES